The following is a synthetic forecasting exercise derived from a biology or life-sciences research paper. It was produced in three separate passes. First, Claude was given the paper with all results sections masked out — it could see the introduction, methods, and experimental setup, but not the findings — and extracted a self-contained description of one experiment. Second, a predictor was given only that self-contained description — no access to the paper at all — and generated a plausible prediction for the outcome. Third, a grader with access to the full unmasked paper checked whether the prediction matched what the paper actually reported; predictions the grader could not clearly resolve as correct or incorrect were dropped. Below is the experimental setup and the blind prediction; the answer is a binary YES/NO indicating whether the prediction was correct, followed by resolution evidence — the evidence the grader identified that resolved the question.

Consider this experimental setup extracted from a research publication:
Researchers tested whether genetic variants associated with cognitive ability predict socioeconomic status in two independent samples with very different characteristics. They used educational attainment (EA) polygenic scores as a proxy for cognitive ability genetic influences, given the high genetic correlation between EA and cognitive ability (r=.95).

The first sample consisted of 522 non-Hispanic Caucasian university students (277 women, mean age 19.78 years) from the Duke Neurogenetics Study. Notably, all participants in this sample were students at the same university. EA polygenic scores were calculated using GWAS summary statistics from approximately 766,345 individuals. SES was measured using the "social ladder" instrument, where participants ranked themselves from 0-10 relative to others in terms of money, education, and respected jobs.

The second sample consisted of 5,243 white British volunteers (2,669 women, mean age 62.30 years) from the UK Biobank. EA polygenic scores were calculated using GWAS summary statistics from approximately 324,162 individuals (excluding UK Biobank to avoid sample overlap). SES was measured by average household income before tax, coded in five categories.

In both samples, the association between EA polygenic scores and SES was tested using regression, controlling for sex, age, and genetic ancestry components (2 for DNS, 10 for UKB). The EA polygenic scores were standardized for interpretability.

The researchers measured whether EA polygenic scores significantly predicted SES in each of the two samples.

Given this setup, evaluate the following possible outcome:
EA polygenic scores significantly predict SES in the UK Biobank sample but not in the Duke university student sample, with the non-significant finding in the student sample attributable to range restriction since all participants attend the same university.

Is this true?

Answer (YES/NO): NO